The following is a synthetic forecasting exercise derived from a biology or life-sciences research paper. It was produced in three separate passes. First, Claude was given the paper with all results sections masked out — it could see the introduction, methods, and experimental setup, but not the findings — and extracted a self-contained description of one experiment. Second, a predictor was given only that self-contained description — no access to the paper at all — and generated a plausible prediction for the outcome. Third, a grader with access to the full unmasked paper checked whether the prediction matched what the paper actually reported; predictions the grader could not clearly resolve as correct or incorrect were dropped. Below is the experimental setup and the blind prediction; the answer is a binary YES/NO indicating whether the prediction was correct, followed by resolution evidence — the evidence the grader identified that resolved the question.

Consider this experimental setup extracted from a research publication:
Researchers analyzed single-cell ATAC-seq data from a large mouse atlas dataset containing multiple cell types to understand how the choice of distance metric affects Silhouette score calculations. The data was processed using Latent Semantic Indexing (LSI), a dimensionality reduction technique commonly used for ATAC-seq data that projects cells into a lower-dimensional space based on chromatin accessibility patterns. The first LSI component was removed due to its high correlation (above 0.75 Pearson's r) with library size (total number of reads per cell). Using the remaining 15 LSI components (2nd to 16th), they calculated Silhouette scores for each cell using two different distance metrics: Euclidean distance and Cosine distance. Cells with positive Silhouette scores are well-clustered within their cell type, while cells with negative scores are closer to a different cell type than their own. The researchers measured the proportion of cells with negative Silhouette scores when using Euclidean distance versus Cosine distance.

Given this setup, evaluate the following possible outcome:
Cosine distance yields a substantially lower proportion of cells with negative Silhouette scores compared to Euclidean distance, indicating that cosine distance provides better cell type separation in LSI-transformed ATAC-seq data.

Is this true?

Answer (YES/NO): YES